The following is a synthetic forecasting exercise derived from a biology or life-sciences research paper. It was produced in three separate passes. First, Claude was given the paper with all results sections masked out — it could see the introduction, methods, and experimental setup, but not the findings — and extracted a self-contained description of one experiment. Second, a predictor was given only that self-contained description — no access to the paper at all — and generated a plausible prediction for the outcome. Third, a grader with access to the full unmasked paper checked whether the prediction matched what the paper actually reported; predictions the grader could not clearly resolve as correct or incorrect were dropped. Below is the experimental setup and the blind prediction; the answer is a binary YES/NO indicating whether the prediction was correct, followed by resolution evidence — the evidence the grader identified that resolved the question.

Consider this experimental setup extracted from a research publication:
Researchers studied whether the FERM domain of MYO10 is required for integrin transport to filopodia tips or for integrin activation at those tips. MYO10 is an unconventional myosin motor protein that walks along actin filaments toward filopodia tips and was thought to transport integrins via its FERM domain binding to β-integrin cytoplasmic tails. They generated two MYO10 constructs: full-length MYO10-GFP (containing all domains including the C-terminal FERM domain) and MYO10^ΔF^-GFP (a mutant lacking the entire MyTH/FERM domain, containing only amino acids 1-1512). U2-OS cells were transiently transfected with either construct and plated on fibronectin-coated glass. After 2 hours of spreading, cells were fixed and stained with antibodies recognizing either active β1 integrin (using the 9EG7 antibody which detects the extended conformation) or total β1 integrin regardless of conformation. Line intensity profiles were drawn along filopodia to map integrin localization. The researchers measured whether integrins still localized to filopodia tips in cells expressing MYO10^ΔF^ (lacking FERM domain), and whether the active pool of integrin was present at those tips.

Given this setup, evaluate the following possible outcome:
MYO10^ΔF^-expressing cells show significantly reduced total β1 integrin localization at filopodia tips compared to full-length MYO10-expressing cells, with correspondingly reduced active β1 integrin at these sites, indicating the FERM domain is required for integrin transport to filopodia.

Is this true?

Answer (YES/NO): NO